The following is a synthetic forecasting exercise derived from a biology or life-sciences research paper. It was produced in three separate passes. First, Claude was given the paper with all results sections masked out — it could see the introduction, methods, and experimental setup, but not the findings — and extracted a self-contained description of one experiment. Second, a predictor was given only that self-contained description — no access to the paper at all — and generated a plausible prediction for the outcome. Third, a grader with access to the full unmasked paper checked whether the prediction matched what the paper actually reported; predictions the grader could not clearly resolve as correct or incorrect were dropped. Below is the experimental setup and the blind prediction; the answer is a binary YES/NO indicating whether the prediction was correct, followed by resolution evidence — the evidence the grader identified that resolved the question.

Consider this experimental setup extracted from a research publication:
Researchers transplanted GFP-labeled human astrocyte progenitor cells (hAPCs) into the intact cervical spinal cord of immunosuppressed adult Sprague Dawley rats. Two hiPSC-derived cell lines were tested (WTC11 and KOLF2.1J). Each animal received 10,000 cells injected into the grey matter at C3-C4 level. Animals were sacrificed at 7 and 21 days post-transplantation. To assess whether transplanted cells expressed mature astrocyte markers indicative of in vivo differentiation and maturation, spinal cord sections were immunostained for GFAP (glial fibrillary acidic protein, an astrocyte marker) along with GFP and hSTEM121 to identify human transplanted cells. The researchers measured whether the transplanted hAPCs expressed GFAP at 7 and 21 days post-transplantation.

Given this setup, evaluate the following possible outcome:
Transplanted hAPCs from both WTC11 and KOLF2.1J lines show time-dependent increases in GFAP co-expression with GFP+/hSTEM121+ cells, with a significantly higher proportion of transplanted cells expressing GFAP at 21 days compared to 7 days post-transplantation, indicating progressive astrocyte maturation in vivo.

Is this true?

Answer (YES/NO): NO